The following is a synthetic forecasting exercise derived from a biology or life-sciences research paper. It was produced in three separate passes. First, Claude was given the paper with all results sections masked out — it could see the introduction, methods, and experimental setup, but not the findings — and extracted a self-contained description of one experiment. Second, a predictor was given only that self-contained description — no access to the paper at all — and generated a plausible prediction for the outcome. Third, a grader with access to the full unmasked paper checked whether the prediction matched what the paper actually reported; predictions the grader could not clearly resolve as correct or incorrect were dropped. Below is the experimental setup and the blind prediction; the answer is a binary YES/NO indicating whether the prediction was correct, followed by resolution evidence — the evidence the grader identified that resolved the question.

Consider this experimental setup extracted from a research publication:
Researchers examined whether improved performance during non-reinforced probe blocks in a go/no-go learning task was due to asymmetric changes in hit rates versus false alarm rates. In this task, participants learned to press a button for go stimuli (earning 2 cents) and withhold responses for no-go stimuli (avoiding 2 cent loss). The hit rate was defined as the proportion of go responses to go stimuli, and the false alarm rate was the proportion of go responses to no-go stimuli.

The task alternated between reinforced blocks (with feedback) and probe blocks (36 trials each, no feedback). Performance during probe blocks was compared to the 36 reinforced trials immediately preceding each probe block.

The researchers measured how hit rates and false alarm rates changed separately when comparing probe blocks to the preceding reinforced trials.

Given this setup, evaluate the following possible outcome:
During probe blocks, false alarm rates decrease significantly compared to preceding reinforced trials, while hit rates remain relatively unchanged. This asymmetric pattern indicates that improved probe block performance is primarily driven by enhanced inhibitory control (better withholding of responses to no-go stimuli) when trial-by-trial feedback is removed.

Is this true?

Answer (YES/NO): NO